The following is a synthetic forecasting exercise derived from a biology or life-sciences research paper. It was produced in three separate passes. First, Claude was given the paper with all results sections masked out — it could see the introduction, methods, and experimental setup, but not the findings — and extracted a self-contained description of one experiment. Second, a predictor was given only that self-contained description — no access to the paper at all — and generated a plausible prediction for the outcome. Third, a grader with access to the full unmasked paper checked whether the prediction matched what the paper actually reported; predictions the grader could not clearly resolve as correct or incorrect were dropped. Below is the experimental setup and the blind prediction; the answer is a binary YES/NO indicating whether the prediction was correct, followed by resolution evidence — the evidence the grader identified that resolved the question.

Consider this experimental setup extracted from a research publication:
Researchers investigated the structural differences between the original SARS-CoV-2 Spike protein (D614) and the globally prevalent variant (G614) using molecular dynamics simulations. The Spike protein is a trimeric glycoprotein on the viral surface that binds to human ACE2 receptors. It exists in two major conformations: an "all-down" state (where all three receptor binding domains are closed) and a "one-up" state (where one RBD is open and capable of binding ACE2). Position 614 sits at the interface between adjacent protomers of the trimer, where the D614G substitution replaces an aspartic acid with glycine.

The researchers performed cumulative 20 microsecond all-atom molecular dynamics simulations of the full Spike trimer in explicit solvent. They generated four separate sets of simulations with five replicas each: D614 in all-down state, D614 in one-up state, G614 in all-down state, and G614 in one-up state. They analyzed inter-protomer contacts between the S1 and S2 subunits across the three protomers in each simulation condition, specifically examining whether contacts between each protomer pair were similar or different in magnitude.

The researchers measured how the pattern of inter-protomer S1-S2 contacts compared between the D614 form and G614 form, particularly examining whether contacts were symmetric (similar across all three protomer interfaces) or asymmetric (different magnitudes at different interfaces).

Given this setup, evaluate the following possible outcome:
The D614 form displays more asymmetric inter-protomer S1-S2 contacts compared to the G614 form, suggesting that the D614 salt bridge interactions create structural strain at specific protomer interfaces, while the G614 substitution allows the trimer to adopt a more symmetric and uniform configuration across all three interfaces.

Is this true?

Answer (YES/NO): YES